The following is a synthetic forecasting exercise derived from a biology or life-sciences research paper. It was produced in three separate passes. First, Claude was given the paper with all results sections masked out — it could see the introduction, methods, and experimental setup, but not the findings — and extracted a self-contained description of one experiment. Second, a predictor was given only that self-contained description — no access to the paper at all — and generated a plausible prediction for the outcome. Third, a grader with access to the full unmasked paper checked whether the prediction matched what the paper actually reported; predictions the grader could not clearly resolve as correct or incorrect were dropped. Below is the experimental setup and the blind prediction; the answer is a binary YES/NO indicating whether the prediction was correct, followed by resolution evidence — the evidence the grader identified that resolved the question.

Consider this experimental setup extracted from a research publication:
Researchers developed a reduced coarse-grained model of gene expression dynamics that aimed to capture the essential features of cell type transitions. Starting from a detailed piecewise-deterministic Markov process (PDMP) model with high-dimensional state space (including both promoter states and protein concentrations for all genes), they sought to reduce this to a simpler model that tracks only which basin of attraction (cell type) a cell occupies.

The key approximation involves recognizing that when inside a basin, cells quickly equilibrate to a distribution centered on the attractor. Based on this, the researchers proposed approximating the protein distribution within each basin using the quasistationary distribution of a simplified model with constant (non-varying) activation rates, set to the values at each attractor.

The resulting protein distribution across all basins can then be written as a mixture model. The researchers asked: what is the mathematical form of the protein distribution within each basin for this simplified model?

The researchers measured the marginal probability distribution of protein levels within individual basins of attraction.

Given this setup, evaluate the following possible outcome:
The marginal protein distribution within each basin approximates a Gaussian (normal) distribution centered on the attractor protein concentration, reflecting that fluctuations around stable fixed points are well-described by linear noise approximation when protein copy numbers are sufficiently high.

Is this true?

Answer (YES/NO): NO